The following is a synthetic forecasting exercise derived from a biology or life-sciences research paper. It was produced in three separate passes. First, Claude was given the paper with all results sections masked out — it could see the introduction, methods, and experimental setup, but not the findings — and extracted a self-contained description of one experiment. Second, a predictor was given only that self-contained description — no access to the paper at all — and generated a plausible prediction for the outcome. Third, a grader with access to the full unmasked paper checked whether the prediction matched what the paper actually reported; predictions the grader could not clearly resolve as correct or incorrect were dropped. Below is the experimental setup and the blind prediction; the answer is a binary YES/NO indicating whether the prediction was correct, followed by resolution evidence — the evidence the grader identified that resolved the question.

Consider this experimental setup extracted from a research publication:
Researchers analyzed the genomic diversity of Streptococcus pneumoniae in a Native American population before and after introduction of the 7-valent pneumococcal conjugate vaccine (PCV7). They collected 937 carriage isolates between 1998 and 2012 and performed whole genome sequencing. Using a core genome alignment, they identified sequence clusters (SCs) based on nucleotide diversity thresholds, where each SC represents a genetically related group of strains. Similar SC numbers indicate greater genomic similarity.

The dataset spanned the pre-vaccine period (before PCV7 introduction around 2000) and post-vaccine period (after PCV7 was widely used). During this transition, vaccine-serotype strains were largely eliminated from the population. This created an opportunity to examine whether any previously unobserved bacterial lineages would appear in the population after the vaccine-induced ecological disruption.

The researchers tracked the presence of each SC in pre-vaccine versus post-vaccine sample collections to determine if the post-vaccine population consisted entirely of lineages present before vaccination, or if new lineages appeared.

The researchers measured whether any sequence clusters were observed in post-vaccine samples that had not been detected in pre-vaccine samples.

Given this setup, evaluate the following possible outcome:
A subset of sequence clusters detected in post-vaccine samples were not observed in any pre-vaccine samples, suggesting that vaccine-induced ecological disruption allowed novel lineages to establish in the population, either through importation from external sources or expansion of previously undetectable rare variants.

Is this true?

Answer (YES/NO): YES